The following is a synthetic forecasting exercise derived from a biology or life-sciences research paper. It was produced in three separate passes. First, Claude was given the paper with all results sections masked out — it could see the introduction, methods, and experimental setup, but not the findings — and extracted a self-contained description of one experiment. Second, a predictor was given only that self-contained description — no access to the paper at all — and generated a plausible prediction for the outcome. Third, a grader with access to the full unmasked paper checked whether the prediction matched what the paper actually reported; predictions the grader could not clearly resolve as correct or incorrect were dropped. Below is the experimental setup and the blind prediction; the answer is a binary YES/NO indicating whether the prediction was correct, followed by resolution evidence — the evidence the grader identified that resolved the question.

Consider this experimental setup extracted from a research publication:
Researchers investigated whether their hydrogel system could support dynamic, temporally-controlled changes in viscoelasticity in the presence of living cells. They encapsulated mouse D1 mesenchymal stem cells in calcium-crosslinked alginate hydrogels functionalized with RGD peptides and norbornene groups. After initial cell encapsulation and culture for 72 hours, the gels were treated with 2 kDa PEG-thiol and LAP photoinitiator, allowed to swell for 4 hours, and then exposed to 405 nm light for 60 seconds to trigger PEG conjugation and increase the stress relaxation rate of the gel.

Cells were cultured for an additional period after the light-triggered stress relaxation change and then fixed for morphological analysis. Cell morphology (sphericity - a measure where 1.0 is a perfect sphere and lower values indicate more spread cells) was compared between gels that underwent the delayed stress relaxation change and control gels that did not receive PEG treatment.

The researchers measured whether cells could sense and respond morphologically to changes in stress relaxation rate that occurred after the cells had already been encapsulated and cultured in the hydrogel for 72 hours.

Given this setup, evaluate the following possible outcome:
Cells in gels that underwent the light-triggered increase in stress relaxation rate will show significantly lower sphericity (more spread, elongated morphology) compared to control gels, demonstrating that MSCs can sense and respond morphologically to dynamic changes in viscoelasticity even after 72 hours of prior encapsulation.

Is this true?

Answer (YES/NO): YES